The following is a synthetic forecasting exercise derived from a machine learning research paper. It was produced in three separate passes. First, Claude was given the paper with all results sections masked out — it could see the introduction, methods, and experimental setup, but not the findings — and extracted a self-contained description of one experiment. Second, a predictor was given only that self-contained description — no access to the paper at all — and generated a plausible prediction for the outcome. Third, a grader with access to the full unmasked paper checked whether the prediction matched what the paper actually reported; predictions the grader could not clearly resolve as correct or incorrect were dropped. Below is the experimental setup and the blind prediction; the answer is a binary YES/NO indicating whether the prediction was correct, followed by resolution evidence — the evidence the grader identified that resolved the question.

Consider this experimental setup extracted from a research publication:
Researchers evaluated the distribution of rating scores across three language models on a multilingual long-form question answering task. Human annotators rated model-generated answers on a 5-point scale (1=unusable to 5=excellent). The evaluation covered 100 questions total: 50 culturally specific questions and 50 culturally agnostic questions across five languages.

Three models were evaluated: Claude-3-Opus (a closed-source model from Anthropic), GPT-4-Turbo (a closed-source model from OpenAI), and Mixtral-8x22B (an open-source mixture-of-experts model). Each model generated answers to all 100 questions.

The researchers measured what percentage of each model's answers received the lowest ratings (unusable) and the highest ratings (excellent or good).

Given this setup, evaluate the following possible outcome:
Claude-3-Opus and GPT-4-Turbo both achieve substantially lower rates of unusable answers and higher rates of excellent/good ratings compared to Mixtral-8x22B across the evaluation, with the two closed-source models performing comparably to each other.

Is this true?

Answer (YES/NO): NO